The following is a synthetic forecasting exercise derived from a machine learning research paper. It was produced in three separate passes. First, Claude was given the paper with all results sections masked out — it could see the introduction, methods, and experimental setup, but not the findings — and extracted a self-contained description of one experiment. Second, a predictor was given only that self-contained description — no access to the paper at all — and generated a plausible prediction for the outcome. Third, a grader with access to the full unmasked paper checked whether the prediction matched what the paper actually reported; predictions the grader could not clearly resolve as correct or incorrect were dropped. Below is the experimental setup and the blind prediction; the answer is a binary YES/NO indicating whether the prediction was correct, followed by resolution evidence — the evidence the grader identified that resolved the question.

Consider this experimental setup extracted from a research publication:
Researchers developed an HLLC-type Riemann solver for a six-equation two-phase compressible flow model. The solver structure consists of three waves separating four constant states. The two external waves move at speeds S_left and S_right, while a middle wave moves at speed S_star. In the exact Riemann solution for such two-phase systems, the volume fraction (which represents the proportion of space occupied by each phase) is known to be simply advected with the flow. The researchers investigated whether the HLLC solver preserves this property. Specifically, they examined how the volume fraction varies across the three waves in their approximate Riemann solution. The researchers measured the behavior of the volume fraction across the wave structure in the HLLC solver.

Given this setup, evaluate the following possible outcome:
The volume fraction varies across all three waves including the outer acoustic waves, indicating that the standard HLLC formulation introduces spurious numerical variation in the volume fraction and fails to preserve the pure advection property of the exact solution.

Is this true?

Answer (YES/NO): NO